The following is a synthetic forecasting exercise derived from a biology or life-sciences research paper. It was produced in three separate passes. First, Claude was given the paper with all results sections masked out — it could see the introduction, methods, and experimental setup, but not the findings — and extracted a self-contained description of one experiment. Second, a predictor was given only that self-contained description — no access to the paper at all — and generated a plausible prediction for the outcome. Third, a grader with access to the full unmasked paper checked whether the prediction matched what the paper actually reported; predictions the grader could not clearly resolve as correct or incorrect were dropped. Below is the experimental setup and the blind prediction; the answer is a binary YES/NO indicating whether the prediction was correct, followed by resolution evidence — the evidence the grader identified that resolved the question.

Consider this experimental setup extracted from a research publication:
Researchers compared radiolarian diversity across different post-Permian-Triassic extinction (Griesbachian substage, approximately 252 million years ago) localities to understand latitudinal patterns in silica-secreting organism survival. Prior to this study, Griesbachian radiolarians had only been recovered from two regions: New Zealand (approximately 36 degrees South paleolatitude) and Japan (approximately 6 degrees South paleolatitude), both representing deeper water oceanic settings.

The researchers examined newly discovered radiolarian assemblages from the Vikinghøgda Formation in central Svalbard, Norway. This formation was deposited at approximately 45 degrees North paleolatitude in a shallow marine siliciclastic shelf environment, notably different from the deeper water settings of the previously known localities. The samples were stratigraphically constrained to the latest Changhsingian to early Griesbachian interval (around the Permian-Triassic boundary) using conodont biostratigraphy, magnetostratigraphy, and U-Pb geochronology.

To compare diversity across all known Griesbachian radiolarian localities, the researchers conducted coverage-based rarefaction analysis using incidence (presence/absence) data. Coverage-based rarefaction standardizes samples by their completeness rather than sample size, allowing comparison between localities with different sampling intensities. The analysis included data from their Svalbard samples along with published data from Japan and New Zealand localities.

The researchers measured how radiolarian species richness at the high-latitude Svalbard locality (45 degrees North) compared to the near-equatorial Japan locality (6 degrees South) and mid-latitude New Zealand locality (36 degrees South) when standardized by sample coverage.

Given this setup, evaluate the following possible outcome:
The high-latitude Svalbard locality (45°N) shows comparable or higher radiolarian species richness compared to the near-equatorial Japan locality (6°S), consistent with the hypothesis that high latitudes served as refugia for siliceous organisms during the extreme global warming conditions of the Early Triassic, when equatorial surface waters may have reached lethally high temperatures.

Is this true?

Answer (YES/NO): YES